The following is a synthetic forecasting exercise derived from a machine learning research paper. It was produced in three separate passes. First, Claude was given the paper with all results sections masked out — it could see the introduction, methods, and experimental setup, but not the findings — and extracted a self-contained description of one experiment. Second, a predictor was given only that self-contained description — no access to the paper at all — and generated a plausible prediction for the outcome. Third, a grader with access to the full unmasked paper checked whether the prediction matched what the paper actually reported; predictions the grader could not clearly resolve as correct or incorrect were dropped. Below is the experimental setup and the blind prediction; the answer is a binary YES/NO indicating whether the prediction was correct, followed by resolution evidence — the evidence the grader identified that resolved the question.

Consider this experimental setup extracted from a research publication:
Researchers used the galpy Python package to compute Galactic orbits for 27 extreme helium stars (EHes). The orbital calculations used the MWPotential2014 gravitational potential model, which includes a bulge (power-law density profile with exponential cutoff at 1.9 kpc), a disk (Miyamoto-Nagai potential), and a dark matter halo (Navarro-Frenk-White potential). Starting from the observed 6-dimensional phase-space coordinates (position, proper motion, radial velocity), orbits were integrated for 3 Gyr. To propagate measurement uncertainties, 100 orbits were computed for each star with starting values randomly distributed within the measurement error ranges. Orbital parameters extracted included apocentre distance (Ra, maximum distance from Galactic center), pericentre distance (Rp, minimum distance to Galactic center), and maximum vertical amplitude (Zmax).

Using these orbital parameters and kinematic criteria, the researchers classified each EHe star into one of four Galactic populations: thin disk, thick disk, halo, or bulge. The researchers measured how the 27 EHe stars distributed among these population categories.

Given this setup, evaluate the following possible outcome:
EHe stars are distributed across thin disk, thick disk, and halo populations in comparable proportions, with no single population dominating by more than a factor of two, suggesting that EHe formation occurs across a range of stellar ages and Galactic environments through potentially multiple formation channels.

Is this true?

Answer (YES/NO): YES